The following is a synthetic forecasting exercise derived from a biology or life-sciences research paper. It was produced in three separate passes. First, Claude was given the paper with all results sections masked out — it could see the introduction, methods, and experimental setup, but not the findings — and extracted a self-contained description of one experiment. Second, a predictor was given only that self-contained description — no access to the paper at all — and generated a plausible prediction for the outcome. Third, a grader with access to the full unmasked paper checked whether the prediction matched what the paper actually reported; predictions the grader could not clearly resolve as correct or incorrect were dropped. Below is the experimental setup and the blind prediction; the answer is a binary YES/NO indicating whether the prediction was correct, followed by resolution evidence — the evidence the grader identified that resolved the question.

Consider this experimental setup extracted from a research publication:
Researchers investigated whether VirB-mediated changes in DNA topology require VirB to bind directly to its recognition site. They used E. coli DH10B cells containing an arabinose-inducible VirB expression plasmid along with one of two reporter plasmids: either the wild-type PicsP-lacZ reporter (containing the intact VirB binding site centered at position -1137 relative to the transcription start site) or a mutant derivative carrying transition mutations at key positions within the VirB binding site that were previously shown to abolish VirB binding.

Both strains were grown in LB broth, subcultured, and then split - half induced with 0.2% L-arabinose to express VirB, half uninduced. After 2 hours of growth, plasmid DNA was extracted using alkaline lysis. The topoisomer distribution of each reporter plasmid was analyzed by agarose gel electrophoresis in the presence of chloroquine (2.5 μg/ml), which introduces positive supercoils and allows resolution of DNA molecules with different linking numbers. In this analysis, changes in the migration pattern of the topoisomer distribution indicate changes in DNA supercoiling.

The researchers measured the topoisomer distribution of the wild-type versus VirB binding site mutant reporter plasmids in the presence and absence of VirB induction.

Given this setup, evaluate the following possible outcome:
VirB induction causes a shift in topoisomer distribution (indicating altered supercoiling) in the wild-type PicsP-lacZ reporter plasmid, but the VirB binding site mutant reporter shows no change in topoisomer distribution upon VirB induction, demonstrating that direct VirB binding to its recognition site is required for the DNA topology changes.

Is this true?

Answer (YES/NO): YES